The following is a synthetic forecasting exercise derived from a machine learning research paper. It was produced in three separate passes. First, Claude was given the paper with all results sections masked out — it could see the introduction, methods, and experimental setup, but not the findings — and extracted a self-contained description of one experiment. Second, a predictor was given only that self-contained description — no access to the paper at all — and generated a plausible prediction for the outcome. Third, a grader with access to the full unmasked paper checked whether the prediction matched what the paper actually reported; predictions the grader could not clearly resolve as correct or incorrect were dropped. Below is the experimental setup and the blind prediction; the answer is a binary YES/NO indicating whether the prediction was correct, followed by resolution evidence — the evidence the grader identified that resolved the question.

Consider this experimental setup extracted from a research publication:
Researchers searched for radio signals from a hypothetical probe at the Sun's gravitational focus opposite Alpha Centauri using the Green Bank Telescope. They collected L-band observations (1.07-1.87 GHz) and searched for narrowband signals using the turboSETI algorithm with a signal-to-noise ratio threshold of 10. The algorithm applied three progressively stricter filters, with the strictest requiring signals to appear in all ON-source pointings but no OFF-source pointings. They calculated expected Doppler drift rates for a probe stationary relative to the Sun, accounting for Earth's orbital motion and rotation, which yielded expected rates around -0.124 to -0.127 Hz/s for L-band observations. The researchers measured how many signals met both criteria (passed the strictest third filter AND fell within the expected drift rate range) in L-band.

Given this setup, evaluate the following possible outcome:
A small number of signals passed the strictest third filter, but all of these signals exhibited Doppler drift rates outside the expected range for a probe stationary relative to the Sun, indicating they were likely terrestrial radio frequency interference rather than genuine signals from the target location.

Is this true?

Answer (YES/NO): NO